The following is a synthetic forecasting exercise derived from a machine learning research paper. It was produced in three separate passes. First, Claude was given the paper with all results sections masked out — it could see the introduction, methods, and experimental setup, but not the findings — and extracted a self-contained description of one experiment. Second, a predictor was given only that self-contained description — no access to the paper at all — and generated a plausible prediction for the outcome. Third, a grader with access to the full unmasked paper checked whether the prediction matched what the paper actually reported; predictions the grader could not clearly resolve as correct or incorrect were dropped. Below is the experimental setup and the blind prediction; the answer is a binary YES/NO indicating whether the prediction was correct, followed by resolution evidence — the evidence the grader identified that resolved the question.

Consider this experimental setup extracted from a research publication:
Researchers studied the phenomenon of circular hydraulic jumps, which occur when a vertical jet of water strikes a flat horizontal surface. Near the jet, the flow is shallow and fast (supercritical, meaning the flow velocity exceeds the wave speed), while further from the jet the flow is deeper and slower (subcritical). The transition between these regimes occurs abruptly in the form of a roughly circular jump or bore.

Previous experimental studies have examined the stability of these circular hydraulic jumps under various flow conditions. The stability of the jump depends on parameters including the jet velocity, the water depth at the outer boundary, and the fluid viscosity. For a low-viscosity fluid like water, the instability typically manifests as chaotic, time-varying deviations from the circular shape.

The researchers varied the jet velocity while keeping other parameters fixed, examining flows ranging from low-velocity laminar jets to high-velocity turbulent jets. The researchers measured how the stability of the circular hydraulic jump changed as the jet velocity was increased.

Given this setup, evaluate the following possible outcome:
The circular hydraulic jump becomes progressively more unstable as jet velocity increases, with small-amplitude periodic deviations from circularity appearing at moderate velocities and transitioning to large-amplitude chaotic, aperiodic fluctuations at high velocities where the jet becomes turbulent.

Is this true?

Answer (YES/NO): NO